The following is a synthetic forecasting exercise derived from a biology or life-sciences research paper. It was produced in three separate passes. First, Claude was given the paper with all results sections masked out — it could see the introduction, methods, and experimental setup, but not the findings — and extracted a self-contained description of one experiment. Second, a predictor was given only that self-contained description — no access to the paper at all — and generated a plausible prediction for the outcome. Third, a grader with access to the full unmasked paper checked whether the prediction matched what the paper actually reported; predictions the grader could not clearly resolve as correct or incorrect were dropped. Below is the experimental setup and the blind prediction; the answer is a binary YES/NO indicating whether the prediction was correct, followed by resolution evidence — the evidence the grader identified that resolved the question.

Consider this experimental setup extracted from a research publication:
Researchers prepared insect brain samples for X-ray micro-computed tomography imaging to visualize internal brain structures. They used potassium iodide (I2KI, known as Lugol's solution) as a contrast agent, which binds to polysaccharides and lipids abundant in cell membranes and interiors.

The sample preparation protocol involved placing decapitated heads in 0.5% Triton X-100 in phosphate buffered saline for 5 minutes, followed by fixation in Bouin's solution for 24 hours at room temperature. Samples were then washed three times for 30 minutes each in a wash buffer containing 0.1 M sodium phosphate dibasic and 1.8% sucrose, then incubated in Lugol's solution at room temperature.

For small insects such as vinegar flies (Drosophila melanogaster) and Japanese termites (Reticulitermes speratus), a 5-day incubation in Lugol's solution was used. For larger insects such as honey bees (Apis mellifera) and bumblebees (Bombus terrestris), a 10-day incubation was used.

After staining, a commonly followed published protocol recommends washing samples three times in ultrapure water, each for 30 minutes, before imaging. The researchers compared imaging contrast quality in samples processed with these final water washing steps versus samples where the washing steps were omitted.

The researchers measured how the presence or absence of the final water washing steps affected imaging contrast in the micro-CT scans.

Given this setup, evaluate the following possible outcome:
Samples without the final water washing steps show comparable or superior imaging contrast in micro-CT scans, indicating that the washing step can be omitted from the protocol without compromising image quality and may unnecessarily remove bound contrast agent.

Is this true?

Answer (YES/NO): YES